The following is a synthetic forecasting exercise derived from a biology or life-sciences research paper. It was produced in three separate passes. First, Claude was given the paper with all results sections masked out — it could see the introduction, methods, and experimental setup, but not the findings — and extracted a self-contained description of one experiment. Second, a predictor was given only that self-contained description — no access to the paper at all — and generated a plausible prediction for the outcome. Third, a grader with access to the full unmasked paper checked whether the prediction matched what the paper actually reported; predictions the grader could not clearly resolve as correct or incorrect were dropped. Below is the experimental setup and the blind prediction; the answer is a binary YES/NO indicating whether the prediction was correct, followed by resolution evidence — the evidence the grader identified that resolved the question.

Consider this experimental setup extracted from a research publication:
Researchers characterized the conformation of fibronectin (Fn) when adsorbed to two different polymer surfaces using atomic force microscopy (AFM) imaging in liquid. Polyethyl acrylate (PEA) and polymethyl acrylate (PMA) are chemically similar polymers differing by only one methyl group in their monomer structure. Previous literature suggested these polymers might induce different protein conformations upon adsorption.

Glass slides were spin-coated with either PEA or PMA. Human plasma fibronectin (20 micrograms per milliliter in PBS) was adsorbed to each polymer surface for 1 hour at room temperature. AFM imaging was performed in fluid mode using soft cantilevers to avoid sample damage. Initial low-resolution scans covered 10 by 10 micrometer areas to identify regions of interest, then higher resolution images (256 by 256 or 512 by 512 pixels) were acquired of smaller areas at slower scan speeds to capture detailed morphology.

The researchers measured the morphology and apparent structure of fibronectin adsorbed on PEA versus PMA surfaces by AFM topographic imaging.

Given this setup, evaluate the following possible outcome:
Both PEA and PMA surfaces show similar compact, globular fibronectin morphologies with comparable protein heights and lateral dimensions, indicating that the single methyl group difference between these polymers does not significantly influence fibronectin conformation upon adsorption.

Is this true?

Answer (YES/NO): NO